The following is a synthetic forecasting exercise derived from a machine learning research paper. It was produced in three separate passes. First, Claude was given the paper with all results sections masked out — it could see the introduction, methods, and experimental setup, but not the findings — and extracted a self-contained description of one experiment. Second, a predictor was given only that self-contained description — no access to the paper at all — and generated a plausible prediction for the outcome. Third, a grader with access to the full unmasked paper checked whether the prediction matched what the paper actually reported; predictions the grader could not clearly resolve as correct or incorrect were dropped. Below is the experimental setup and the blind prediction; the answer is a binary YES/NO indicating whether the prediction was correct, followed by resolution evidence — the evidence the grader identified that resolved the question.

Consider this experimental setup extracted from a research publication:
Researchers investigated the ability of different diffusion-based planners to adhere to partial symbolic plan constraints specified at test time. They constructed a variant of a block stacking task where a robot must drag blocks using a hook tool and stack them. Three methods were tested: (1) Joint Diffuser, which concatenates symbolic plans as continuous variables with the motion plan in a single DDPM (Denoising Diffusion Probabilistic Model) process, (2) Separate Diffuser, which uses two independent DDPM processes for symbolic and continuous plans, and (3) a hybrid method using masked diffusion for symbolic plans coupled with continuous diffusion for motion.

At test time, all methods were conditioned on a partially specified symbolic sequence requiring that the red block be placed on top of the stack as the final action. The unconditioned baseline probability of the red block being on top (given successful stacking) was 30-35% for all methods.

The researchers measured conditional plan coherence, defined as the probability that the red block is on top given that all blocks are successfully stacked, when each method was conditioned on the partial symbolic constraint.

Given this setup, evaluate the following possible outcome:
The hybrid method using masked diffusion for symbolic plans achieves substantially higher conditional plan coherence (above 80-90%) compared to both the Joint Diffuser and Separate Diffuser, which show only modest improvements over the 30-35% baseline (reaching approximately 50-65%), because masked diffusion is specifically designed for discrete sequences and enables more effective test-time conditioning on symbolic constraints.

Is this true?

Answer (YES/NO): NO